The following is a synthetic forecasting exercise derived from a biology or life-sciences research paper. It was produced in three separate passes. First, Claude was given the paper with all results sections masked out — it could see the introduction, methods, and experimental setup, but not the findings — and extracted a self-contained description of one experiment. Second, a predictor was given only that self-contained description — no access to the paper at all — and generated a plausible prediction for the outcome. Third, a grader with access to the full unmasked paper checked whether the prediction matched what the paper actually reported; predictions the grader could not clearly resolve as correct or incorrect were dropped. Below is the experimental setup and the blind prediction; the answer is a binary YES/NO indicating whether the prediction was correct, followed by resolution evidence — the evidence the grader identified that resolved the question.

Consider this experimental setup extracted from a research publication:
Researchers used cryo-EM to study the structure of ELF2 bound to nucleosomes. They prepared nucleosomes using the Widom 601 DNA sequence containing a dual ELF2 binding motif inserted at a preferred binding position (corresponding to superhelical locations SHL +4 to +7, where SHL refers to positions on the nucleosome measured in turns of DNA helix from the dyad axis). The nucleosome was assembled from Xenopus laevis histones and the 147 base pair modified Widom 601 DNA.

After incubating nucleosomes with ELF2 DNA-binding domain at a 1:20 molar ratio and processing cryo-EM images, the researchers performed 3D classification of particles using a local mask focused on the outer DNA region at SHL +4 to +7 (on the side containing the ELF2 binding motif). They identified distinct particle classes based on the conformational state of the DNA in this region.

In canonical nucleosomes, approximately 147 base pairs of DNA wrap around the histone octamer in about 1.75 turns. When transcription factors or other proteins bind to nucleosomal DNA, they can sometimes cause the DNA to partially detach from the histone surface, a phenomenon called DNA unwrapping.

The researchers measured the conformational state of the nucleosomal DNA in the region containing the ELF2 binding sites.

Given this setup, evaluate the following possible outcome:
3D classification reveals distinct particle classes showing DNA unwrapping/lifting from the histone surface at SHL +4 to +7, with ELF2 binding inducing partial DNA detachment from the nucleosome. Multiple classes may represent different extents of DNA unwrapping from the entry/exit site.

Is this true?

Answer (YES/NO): YES